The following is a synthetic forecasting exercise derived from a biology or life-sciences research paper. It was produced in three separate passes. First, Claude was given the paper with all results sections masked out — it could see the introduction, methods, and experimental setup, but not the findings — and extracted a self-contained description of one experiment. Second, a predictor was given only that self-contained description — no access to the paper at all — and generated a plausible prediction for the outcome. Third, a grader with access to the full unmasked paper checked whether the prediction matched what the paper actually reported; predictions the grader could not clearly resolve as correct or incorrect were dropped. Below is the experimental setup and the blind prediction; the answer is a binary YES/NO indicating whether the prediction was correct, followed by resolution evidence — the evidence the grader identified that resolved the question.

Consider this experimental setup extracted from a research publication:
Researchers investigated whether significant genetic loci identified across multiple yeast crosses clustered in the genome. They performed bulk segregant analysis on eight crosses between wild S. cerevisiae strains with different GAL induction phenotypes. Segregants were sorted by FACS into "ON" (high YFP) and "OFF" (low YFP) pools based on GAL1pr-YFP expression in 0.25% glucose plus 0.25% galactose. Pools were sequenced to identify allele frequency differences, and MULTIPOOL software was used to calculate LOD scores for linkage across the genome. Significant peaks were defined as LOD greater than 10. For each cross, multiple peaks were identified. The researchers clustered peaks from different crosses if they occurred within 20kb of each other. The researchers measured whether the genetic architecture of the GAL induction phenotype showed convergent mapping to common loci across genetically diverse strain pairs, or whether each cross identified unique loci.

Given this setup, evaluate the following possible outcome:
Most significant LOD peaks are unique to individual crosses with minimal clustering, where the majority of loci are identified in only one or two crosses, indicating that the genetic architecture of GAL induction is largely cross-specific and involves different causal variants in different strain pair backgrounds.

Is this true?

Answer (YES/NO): NO